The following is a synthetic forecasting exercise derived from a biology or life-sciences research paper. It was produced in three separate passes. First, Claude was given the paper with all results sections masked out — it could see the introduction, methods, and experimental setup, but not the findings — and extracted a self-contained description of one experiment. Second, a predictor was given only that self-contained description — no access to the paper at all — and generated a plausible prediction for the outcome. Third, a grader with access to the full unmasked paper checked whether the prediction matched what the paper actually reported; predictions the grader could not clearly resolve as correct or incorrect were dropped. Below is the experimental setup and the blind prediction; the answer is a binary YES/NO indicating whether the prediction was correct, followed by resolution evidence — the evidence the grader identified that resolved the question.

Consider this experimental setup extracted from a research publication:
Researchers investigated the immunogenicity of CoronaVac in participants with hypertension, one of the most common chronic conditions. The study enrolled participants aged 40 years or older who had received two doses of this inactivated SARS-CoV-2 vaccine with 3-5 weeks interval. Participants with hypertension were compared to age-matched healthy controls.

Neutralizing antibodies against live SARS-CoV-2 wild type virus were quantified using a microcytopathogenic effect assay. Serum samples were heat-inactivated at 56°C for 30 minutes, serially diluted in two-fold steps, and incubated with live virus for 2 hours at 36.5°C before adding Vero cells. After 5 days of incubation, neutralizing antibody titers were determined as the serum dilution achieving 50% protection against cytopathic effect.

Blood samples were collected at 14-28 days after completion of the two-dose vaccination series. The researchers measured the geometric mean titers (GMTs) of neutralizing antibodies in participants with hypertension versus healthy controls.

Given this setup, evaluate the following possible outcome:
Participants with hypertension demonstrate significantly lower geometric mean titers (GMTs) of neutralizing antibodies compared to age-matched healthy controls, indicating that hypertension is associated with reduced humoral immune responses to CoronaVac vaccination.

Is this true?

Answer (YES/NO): NO